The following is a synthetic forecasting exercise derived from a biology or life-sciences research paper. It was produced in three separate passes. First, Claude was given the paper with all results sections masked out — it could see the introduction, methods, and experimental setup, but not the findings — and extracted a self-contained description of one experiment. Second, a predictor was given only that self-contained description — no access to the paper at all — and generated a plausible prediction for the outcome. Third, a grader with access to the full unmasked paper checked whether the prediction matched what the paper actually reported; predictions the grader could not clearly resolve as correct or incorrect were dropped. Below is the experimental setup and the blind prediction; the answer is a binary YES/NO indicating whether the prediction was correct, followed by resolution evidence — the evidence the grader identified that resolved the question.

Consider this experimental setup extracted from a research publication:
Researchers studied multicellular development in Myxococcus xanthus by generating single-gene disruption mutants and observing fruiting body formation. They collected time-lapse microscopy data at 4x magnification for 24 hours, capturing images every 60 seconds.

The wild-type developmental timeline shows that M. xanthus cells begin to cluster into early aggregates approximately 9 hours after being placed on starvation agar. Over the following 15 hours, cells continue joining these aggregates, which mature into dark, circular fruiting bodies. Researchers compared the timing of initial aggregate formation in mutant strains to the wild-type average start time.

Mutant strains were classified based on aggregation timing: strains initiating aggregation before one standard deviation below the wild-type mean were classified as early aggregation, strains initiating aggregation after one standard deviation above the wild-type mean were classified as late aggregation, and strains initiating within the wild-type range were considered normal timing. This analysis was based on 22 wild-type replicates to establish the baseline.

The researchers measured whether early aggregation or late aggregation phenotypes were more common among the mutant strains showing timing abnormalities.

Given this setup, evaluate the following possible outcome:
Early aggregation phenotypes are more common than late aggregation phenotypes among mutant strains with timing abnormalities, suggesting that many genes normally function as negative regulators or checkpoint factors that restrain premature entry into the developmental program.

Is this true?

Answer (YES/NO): YES